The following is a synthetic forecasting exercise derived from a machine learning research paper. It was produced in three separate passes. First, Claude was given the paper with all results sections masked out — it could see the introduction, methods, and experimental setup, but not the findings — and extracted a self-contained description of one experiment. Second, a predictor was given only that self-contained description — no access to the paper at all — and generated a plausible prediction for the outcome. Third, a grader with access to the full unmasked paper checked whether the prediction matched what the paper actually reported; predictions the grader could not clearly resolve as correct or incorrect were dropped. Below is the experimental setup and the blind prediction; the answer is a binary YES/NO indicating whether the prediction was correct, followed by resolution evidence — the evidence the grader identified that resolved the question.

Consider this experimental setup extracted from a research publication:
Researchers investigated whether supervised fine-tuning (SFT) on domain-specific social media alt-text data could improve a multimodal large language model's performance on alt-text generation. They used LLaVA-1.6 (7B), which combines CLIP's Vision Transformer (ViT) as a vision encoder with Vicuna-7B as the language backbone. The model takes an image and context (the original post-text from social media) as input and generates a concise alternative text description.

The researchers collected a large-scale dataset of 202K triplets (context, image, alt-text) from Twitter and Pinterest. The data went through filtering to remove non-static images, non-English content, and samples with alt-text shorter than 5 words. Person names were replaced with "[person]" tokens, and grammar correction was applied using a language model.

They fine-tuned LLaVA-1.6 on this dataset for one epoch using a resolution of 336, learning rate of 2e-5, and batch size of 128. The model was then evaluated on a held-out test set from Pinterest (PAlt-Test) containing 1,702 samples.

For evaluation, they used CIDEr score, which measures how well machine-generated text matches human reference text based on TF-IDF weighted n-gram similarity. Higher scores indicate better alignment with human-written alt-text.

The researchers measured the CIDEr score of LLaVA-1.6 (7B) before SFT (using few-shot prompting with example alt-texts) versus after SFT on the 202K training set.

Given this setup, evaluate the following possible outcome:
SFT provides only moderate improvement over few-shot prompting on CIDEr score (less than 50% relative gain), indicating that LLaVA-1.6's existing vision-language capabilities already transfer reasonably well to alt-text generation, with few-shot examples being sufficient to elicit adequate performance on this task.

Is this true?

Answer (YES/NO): NO